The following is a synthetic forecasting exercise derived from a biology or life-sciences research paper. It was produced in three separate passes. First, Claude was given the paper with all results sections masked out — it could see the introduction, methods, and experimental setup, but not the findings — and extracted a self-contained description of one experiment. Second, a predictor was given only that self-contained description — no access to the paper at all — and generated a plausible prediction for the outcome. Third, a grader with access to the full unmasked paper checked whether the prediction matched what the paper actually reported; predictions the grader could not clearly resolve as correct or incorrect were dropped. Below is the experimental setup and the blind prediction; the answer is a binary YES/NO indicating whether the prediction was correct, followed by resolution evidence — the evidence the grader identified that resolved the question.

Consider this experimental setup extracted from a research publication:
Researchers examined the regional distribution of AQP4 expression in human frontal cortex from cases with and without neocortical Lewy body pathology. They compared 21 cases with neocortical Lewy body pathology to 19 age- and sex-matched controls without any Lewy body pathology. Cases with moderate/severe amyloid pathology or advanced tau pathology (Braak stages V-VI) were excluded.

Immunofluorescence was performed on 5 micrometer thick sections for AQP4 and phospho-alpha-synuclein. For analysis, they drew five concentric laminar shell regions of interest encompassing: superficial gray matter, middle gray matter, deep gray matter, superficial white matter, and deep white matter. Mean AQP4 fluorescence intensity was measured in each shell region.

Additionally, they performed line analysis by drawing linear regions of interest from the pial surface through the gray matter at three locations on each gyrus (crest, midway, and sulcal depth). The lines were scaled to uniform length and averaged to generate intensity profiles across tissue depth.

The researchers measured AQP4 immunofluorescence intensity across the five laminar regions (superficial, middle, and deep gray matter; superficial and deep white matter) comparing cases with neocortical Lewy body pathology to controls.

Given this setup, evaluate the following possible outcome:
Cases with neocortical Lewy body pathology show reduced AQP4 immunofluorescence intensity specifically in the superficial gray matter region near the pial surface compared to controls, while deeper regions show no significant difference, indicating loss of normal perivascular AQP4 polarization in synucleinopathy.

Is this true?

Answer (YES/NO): NO